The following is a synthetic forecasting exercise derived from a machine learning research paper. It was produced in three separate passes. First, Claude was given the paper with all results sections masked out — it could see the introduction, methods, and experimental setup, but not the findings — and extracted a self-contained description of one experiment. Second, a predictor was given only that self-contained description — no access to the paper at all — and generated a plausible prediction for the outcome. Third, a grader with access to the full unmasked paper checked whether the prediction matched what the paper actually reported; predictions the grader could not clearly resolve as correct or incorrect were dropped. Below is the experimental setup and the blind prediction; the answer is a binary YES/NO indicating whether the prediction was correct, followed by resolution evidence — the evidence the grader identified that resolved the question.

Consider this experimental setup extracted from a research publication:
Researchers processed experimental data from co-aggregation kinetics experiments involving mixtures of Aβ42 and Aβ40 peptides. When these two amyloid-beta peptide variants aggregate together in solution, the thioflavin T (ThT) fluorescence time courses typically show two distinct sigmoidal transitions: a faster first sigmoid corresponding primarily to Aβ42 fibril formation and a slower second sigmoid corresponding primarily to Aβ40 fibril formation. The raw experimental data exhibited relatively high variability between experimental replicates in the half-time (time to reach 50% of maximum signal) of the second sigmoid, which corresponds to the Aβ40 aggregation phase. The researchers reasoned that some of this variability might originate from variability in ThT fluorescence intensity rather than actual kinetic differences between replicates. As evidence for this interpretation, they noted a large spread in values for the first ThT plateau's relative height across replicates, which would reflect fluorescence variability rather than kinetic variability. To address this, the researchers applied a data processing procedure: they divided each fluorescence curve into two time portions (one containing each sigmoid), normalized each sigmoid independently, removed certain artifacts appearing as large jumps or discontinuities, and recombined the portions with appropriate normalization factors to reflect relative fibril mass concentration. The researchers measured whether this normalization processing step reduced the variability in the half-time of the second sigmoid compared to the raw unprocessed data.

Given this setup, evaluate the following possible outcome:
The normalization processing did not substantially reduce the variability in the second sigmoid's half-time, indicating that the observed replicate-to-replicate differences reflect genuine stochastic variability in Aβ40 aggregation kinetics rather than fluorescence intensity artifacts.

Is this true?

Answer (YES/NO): NO